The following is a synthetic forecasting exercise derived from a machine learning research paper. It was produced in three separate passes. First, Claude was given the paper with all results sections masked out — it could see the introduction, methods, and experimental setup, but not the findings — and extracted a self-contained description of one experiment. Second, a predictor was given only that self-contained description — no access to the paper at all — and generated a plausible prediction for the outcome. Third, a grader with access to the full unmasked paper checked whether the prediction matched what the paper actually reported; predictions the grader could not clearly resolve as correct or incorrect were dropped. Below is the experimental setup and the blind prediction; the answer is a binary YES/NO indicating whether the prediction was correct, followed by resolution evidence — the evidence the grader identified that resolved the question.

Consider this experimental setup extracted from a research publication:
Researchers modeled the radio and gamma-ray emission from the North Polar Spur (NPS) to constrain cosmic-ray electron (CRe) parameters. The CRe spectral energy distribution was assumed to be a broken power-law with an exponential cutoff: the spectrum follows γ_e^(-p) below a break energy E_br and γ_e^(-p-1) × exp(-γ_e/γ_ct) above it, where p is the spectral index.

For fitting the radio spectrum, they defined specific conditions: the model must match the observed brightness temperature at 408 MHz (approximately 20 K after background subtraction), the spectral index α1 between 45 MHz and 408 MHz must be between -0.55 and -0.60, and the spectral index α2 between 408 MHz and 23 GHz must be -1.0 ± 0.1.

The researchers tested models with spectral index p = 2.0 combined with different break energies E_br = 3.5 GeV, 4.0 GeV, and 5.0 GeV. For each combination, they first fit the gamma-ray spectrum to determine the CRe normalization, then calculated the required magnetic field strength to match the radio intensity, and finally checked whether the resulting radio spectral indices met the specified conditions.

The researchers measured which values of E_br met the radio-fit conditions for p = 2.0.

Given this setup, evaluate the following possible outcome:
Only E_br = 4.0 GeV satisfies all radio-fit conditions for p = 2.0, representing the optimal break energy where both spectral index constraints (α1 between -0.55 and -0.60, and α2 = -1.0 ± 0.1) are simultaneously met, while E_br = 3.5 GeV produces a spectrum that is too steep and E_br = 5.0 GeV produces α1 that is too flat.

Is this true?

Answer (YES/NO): NO